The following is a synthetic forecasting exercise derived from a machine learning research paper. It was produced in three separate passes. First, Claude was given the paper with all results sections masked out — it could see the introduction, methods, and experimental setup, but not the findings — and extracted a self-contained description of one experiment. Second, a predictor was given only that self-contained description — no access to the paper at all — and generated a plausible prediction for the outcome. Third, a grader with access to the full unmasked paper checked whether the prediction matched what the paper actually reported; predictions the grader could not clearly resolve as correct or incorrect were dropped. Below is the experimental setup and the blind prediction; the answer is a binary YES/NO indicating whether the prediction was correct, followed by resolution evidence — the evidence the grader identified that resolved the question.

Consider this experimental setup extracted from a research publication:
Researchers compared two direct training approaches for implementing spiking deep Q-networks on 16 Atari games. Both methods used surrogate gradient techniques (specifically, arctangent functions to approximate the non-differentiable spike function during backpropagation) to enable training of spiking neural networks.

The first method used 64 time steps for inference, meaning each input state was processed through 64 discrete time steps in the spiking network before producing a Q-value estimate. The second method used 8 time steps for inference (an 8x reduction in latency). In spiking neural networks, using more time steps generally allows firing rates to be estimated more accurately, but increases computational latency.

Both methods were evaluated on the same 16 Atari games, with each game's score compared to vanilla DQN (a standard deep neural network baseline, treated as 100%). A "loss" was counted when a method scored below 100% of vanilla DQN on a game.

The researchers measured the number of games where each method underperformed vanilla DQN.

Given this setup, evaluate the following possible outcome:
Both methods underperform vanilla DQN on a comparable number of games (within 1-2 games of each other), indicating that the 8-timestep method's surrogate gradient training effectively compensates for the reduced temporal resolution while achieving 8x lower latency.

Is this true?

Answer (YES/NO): NO